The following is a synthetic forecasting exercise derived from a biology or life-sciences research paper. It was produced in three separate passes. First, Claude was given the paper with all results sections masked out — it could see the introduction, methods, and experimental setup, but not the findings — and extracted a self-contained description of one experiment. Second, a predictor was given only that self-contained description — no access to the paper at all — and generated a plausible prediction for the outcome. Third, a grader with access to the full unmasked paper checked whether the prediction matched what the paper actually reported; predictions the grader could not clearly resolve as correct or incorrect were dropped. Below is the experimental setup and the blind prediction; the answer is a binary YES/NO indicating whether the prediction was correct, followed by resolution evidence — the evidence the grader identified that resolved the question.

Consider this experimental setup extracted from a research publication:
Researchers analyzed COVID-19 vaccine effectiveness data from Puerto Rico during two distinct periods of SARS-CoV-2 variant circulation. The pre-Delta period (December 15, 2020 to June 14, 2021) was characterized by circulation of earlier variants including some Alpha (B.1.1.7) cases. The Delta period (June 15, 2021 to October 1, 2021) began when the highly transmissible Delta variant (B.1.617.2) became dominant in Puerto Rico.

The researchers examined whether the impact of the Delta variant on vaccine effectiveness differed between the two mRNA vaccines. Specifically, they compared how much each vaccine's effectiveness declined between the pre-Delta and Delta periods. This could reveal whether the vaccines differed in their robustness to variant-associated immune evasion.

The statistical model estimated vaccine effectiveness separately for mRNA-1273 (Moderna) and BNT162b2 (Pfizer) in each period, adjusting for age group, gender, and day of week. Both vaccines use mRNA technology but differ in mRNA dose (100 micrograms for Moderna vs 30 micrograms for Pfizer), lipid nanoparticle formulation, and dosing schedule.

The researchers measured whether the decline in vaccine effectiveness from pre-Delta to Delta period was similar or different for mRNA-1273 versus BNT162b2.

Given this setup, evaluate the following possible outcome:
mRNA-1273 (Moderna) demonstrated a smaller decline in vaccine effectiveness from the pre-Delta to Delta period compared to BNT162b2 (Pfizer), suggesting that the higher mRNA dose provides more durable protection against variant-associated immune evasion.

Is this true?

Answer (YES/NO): NO